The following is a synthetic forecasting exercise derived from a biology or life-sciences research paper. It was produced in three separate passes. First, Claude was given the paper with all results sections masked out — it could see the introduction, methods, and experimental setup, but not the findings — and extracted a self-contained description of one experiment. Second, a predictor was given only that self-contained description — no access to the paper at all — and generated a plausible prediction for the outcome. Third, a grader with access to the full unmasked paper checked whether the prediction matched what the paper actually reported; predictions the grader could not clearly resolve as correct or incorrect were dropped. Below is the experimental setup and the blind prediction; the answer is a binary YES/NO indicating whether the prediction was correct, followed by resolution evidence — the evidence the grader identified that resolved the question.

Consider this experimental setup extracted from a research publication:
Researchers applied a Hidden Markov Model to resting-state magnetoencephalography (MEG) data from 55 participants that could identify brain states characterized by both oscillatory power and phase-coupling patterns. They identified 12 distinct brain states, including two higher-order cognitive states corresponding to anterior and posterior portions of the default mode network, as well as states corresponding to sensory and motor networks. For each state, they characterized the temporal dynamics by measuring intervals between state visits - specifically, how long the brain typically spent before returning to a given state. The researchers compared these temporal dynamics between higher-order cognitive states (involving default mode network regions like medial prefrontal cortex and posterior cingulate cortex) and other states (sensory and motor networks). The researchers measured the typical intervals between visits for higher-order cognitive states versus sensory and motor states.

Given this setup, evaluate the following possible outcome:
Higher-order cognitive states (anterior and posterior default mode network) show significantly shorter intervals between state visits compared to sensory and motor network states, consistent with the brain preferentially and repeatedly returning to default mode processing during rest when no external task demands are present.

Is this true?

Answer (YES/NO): NO